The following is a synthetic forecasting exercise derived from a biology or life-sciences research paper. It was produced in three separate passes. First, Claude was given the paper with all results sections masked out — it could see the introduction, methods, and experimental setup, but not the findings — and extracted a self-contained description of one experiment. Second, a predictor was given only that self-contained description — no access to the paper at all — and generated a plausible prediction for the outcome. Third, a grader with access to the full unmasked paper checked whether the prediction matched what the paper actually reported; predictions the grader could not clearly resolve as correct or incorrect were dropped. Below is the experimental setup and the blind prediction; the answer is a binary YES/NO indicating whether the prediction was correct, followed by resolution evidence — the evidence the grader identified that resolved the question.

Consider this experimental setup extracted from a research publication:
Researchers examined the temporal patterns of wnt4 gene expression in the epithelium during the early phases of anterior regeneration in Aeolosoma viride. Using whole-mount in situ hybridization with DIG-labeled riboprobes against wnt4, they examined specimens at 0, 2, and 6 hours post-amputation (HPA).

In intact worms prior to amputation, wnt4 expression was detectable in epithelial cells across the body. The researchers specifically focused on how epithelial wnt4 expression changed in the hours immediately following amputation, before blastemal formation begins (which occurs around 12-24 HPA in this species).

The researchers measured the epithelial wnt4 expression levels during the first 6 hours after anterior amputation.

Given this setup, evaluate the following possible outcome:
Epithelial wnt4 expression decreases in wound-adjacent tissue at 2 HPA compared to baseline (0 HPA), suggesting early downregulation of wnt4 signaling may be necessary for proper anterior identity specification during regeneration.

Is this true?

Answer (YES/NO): YES